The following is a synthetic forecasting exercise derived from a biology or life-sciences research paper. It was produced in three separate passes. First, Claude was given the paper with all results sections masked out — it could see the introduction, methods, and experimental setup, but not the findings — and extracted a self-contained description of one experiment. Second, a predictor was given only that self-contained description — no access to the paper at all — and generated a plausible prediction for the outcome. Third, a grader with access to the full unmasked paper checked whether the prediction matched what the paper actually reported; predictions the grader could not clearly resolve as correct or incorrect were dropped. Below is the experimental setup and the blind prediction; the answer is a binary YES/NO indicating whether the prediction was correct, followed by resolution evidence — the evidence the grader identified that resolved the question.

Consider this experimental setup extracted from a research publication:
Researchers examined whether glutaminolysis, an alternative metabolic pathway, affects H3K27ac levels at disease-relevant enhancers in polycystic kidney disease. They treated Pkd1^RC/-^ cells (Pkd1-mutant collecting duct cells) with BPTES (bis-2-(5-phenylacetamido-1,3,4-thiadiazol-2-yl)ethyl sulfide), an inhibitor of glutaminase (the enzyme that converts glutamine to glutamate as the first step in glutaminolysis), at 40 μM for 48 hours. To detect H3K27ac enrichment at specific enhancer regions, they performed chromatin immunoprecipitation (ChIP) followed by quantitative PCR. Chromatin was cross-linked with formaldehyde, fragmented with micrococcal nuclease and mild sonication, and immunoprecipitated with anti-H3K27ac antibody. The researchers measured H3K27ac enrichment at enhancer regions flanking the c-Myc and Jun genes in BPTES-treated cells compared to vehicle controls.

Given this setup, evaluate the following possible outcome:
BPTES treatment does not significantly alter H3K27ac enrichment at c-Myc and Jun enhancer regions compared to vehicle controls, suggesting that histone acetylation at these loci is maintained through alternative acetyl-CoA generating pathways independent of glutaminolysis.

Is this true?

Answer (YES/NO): NO